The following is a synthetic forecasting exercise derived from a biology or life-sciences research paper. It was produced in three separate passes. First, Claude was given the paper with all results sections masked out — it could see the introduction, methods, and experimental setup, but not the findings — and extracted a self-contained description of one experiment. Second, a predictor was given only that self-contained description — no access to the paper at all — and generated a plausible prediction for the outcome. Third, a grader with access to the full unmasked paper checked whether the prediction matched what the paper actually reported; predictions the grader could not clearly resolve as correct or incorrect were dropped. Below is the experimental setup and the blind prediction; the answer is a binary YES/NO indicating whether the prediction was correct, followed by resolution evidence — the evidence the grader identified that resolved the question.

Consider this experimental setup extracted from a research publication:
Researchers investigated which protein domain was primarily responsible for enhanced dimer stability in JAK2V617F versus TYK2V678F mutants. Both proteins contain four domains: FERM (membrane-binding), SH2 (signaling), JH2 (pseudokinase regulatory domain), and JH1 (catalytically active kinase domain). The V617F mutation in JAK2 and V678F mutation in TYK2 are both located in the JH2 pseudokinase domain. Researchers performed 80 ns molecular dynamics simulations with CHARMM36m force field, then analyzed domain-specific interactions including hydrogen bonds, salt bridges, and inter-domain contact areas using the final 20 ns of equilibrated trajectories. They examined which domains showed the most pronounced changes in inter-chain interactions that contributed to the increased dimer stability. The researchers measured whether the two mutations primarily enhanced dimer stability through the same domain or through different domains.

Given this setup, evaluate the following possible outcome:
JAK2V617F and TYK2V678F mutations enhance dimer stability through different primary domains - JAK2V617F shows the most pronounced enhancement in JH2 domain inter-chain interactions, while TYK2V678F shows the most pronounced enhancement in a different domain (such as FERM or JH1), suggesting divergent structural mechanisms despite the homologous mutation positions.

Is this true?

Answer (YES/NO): YES